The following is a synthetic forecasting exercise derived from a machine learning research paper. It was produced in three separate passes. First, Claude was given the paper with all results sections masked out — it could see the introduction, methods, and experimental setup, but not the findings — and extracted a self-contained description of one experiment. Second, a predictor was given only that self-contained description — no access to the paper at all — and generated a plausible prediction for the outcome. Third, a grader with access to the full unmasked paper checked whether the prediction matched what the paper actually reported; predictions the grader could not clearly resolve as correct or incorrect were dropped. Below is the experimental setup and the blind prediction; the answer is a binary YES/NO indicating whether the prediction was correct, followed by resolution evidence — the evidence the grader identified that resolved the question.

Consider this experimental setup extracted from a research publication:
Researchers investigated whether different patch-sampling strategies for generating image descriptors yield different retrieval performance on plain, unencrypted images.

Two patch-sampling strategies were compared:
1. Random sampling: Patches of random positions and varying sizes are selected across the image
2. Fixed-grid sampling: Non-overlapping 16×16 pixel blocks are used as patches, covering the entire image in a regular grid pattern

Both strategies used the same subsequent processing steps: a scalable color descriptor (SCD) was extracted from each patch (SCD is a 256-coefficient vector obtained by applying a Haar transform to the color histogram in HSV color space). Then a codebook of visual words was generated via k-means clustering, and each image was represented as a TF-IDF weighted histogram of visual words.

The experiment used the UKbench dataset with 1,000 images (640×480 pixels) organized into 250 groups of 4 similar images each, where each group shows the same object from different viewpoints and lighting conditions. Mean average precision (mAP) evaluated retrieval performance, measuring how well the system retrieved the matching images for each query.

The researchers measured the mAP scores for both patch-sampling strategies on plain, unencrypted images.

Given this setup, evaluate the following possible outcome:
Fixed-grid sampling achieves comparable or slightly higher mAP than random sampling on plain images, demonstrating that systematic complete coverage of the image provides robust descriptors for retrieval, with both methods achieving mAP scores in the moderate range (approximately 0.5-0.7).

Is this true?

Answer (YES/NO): NO